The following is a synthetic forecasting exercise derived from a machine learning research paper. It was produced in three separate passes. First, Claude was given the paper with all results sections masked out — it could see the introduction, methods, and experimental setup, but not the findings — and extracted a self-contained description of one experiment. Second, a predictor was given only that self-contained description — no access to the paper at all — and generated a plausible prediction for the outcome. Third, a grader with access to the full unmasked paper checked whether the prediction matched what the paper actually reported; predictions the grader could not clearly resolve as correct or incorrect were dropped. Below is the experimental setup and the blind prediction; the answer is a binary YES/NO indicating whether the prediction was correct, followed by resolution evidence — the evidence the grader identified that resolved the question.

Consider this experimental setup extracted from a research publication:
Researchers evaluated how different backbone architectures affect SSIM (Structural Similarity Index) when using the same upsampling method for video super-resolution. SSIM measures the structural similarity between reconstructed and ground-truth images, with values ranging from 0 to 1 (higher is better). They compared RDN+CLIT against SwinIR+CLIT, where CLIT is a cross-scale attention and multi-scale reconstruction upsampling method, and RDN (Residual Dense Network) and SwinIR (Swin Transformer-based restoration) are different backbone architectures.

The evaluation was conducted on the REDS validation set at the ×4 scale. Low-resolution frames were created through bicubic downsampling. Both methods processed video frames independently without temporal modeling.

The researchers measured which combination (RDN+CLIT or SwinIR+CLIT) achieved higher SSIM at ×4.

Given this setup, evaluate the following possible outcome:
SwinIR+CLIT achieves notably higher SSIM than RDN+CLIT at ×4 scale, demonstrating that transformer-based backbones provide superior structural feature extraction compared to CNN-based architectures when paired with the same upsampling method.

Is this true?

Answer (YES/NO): NO